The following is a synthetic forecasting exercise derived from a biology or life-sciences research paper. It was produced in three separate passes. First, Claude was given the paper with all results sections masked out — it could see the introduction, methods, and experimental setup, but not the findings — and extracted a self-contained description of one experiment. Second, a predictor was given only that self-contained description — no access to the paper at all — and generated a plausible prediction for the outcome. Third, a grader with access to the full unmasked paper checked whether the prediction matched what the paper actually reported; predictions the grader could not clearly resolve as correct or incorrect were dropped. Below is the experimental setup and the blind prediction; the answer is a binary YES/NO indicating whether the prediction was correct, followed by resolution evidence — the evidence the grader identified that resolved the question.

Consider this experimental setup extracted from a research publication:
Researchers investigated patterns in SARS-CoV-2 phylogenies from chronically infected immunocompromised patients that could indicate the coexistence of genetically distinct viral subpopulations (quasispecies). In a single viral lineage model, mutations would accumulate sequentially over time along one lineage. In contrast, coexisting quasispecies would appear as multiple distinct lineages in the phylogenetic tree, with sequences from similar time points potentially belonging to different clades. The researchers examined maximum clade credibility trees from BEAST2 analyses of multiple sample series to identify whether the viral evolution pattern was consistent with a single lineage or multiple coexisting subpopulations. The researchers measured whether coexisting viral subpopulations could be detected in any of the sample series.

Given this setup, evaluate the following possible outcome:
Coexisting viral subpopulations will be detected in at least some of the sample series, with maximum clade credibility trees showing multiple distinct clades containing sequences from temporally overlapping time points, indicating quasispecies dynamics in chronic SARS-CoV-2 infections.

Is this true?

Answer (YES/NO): YES